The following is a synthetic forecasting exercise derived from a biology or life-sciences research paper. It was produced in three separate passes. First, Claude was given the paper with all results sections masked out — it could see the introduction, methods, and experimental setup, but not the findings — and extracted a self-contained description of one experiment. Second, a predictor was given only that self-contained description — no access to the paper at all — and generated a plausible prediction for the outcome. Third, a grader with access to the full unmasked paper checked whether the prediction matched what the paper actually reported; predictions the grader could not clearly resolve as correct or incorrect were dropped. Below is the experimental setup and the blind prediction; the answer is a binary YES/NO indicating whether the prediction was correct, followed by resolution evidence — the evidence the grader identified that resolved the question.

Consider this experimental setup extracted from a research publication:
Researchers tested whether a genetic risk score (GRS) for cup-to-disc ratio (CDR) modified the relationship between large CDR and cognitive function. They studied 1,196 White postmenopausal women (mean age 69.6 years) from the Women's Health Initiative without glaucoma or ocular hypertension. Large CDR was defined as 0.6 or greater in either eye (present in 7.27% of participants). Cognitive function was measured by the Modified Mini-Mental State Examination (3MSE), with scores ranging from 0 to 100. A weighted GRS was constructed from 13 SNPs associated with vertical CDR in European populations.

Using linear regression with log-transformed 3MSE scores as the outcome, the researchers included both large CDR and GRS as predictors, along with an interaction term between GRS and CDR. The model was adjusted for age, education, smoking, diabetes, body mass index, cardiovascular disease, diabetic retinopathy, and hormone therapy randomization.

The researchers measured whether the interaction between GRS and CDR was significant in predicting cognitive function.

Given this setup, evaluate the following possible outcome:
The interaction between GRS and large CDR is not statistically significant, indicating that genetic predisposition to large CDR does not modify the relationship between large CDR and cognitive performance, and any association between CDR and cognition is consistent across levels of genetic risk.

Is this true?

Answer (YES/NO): YES